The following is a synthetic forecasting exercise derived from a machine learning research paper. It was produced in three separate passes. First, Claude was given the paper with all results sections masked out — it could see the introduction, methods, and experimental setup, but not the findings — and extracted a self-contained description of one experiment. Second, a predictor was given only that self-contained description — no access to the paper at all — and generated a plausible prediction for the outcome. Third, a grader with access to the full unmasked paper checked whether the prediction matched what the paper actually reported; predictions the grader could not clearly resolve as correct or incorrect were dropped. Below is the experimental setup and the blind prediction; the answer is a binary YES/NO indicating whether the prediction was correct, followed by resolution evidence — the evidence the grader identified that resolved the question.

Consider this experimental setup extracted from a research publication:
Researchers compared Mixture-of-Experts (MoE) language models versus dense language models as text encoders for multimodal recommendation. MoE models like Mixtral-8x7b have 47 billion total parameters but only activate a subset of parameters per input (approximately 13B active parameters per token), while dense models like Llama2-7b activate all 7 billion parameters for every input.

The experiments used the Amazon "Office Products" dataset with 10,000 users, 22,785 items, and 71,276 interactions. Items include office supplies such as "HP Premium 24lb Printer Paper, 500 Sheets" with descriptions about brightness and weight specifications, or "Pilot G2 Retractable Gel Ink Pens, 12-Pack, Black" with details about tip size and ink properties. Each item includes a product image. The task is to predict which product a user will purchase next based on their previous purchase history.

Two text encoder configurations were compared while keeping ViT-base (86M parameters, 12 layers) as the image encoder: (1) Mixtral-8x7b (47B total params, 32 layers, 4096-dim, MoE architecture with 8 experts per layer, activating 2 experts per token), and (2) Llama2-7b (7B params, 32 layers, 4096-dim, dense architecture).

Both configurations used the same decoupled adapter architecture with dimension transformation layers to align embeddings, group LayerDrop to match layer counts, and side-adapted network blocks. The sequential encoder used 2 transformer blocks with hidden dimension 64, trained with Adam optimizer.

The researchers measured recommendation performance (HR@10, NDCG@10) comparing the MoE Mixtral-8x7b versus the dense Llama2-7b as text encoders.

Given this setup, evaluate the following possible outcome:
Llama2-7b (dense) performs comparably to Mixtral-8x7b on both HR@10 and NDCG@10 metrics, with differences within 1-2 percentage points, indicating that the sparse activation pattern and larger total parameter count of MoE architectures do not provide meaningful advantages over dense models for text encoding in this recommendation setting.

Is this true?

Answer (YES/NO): YES